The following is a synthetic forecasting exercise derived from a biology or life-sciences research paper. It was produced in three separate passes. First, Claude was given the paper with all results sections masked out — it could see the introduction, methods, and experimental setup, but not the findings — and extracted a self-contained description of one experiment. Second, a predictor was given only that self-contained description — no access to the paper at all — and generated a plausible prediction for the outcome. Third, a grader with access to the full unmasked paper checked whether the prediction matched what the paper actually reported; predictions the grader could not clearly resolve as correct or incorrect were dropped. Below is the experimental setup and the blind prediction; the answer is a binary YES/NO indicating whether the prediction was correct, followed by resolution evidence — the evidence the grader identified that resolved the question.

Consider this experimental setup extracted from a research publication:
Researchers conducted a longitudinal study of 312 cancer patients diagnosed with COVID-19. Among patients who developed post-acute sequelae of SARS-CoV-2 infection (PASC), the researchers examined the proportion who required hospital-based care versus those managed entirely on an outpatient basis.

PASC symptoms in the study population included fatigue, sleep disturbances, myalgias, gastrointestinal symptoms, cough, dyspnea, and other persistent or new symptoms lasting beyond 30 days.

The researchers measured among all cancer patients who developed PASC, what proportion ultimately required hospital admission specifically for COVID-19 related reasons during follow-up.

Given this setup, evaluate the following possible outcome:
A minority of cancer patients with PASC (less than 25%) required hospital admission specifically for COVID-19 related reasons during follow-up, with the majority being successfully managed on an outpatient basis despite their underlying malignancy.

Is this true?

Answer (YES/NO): YES